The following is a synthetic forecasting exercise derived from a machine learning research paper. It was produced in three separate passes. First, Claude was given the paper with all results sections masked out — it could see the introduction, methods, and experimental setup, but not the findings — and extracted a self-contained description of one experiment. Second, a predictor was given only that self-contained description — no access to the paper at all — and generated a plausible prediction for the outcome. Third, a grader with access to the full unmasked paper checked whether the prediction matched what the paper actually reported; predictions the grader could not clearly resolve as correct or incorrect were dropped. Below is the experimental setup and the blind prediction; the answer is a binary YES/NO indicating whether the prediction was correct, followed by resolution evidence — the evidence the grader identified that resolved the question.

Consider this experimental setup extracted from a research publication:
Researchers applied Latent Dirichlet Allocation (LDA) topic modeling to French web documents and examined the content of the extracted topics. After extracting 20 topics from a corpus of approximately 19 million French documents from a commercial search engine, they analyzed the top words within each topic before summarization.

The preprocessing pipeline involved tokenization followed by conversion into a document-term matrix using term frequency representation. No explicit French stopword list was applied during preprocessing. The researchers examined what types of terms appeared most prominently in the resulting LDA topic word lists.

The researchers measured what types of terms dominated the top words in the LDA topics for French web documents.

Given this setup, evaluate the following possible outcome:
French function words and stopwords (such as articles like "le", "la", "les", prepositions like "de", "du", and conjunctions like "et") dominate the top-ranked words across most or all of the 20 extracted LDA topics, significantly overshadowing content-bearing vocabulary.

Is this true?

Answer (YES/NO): YES